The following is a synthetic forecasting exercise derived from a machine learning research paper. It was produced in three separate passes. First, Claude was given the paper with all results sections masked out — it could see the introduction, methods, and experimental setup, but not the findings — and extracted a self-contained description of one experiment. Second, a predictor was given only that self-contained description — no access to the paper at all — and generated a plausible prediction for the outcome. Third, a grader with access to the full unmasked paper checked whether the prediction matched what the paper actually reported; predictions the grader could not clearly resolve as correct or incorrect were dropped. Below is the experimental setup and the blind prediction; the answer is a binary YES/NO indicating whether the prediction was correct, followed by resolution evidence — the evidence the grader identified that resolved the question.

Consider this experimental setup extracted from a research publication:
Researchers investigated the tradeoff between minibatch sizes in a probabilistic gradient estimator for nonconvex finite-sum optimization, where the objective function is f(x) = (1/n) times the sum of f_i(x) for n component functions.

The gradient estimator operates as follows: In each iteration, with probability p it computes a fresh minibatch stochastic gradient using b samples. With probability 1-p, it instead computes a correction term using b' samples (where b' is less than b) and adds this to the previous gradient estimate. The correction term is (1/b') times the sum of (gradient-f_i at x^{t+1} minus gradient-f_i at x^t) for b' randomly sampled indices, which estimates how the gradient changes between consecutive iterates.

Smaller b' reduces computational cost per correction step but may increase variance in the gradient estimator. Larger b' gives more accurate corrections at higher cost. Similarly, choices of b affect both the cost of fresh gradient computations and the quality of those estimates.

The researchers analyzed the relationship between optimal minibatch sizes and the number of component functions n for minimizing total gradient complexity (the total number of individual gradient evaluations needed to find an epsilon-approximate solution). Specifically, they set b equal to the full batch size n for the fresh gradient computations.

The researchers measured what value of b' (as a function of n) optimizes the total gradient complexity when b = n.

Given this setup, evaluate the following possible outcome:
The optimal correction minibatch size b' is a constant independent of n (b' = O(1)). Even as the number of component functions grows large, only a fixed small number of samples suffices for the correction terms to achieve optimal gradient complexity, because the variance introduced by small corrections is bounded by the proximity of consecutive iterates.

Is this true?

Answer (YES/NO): NO